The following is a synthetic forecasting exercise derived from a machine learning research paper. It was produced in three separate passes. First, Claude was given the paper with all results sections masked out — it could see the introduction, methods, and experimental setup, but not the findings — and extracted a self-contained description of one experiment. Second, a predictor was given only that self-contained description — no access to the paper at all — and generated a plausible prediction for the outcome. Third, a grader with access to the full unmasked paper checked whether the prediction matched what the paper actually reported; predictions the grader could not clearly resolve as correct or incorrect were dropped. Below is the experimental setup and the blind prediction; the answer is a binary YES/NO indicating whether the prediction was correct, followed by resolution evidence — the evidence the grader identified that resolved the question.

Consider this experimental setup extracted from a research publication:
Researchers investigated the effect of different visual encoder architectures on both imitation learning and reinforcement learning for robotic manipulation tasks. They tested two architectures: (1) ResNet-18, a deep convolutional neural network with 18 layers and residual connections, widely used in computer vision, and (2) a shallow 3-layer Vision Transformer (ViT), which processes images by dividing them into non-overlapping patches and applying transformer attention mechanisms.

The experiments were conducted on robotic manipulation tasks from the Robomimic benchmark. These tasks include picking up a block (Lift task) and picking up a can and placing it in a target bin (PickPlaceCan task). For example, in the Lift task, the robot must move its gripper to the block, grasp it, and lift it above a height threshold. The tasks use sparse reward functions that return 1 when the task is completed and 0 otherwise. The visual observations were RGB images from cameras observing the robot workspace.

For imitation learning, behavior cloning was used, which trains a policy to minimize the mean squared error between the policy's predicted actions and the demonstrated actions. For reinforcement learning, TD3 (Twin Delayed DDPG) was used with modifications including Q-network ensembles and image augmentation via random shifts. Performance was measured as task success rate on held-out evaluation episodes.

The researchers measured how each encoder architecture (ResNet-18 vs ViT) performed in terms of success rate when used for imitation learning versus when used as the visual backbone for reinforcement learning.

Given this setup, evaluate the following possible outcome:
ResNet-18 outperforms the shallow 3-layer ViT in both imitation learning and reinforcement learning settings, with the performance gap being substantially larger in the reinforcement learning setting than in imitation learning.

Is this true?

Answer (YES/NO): NO